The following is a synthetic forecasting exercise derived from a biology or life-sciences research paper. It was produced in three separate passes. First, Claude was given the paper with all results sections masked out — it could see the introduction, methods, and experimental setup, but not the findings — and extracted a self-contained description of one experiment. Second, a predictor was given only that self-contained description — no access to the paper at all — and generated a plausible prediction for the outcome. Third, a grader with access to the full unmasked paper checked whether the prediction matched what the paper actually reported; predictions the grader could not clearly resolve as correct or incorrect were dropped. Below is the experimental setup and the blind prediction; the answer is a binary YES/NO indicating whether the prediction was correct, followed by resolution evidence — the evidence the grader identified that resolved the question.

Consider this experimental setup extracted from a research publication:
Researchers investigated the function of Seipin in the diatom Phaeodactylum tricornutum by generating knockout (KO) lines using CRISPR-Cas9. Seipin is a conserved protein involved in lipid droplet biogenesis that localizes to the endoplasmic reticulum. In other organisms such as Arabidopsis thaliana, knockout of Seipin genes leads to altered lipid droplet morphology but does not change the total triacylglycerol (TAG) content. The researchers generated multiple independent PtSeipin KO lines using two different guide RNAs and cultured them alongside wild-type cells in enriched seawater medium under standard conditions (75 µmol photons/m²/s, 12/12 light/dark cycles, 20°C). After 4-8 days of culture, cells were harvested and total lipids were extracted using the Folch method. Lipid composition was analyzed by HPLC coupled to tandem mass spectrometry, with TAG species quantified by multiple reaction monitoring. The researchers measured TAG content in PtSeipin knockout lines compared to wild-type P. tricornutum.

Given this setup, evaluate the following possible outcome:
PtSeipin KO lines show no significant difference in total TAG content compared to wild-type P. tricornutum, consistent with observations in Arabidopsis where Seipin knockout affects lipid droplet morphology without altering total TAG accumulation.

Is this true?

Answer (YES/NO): NO